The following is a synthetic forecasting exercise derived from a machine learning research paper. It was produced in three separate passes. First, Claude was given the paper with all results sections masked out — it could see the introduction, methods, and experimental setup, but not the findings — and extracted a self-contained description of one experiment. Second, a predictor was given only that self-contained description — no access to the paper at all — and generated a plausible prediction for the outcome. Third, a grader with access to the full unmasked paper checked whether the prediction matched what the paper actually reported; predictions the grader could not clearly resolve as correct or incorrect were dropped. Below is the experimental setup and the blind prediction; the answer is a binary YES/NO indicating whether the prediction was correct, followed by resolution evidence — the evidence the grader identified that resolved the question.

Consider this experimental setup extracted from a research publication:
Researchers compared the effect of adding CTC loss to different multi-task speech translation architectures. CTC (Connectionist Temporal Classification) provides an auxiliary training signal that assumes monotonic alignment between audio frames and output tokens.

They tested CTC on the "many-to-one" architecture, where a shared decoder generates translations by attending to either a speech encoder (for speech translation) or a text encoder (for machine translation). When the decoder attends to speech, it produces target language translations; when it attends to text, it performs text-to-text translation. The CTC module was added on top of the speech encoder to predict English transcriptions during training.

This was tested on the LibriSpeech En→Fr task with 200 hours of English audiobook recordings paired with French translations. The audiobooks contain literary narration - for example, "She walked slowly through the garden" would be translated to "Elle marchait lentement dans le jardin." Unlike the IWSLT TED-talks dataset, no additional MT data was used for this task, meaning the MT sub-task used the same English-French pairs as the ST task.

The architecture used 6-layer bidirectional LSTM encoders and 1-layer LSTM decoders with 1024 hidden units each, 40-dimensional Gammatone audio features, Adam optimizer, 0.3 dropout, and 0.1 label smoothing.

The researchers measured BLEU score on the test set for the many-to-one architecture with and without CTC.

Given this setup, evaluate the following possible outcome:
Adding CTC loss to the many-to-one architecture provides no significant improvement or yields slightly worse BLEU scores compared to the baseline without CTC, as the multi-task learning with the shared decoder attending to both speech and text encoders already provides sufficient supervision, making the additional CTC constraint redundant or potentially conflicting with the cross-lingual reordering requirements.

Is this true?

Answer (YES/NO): YES